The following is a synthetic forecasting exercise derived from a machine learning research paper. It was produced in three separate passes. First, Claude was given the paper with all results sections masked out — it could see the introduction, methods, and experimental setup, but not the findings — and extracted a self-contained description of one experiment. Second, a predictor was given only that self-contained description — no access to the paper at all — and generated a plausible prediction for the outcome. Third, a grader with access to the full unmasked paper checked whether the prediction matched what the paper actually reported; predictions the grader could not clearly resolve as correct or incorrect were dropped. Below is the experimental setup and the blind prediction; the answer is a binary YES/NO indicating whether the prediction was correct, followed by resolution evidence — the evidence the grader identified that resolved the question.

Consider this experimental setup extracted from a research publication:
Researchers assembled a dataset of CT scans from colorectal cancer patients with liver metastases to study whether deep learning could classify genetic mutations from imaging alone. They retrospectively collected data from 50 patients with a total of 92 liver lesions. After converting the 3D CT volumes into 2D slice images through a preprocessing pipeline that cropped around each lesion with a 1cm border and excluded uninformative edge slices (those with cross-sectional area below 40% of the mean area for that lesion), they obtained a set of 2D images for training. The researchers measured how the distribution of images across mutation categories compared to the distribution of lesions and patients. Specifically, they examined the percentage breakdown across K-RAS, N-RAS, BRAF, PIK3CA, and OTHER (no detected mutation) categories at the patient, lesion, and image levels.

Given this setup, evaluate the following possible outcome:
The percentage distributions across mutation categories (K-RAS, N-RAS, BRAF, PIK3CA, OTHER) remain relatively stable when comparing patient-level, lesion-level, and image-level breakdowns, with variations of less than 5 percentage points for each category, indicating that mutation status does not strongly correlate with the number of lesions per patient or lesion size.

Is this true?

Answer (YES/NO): NO